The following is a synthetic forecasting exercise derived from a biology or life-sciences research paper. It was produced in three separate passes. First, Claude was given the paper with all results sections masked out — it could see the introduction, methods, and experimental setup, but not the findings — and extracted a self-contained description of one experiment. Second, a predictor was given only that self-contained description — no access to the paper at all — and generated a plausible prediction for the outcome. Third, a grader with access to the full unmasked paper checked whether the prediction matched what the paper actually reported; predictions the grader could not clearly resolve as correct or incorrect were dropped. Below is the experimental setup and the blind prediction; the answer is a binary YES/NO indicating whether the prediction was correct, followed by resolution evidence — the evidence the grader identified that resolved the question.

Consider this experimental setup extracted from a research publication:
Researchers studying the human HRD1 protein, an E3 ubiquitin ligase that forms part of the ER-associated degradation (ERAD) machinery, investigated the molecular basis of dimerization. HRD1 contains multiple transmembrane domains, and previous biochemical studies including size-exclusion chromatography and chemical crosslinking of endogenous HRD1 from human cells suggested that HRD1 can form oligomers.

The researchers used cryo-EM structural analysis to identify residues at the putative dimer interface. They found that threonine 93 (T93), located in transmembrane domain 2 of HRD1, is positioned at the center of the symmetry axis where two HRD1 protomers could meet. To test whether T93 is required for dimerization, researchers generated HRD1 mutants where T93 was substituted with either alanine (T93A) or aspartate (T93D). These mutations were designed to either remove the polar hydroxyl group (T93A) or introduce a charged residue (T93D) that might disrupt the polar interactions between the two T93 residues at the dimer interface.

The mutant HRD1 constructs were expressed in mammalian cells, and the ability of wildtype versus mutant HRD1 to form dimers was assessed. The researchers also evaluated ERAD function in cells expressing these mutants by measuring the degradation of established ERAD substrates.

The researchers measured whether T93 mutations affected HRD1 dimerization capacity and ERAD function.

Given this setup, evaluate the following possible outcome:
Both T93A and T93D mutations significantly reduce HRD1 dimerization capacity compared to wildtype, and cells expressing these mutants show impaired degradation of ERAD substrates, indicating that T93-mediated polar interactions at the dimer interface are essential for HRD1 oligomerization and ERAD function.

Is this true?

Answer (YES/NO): NO